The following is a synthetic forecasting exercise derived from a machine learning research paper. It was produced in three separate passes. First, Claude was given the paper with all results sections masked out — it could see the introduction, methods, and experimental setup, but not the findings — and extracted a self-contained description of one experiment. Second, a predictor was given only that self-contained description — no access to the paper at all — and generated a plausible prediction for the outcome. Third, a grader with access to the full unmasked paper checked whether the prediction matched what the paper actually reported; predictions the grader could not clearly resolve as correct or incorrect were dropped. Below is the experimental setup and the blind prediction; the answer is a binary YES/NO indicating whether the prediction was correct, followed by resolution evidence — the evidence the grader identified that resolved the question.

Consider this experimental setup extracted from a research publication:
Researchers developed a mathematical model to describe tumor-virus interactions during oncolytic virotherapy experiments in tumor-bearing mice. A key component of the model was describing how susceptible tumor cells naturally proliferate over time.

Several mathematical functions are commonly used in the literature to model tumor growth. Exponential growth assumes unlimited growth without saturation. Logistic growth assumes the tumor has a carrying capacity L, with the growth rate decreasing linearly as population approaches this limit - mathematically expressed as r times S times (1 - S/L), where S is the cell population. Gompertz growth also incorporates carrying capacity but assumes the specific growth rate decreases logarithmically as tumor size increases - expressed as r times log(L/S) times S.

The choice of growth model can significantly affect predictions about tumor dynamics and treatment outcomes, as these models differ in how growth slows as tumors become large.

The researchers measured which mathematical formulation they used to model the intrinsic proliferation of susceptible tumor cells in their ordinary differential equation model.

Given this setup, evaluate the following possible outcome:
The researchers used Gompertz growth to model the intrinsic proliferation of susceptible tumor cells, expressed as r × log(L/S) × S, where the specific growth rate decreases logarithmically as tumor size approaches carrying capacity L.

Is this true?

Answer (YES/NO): YES